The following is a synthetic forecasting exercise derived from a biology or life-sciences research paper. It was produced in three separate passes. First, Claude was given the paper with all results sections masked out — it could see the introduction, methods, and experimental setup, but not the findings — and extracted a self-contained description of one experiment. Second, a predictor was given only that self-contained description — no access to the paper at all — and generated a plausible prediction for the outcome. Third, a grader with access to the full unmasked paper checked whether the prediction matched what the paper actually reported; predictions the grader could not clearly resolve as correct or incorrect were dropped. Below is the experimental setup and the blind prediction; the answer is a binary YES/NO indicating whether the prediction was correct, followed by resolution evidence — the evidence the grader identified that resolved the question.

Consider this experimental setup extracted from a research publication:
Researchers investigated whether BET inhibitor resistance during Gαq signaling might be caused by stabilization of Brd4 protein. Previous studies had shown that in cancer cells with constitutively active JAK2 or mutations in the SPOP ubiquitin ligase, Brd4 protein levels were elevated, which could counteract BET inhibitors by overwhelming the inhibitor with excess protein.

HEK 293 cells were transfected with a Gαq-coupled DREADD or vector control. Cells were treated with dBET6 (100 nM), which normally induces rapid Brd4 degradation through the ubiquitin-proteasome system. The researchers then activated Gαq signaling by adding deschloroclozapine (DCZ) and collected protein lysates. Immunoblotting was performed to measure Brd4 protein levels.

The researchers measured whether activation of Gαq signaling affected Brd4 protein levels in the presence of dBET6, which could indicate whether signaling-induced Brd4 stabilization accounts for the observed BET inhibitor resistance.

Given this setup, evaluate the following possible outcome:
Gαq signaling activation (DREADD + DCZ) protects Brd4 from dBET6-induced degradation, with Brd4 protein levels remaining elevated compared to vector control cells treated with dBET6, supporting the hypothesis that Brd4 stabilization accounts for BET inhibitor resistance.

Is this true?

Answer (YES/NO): NO